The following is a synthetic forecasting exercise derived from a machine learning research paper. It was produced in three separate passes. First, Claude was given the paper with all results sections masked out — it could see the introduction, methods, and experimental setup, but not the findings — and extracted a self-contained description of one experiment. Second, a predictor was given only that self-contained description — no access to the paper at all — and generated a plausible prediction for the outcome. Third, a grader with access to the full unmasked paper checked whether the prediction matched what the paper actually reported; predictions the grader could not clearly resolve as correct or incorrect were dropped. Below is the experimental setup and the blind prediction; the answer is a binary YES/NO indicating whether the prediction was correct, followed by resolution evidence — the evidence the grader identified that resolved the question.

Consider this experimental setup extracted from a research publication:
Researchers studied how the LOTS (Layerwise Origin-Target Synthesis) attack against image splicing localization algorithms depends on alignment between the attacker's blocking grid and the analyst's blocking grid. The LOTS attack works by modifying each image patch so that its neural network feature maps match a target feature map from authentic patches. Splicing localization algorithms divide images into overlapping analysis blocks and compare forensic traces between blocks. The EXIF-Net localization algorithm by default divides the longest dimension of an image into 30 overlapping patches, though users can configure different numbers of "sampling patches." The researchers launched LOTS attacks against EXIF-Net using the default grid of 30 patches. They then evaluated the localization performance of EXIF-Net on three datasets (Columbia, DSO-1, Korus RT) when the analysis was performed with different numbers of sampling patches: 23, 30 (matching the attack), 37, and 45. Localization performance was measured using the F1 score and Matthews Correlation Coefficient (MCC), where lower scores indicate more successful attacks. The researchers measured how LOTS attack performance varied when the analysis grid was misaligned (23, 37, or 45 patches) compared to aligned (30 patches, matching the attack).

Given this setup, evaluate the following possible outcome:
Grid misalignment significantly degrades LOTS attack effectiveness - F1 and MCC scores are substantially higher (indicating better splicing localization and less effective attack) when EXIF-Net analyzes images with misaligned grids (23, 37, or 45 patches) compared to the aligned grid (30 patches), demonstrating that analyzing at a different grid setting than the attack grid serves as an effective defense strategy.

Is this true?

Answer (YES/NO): NO